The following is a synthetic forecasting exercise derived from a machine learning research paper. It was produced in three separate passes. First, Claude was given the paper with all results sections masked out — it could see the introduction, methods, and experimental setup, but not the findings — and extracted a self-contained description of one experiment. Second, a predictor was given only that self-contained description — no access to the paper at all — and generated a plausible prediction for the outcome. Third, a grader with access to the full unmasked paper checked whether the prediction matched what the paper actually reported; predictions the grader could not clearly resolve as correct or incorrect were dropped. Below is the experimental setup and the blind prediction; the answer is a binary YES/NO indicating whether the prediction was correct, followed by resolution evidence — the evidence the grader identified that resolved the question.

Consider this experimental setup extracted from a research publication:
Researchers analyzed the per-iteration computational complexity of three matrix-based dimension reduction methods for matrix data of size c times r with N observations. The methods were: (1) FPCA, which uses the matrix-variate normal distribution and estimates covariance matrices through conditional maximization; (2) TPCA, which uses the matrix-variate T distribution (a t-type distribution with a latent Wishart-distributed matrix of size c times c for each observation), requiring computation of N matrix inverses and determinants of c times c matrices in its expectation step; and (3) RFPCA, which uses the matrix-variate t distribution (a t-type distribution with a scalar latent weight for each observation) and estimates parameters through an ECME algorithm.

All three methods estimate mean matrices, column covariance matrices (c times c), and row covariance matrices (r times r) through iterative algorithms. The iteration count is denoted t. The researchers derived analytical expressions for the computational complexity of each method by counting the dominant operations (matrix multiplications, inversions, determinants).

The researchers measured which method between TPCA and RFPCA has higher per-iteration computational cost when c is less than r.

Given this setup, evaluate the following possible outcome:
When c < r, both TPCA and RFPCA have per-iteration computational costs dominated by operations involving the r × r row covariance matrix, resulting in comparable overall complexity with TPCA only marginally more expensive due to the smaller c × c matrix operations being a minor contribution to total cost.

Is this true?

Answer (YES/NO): NO